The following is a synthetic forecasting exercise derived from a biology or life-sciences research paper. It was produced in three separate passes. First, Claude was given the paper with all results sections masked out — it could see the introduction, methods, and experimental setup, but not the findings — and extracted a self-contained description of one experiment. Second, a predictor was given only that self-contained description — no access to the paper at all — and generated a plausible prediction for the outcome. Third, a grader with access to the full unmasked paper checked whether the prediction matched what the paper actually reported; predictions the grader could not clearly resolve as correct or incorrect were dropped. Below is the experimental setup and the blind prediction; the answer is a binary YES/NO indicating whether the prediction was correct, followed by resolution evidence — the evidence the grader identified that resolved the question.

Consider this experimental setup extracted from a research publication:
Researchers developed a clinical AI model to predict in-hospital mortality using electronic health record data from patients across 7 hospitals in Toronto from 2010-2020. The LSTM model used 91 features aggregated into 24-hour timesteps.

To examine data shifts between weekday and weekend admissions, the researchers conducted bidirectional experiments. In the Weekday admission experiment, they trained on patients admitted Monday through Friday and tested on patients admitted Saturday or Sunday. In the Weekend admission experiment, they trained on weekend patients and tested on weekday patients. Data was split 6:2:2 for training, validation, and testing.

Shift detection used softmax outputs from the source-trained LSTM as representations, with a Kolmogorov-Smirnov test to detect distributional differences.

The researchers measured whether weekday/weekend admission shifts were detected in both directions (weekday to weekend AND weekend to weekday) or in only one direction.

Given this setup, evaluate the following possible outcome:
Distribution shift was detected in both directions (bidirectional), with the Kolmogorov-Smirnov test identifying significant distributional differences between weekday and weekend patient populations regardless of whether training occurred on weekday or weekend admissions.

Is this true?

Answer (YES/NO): NO